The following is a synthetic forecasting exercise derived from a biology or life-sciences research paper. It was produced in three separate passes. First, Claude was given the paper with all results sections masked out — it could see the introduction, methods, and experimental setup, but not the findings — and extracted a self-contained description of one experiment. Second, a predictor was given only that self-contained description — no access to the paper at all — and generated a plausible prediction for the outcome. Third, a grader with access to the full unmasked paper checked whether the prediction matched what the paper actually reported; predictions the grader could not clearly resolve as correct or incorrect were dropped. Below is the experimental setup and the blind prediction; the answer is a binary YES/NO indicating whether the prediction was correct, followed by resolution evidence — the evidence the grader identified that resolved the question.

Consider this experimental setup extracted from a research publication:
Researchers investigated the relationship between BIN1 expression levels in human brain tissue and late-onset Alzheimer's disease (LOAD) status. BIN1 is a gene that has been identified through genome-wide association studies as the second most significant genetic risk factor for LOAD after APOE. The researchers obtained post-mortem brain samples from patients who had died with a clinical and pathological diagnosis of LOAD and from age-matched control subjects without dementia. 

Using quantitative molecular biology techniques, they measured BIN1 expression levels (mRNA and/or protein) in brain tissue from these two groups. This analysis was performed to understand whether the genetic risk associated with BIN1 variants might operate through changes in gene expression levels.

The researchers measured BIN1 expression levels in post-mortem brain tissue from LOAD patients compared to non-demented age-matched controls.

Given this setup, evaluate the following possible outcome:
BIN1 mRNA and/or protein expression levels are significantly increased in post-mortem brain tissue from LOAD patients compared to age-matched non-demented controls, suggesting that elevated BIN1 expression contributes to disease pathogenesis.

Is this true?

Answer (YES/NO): YES